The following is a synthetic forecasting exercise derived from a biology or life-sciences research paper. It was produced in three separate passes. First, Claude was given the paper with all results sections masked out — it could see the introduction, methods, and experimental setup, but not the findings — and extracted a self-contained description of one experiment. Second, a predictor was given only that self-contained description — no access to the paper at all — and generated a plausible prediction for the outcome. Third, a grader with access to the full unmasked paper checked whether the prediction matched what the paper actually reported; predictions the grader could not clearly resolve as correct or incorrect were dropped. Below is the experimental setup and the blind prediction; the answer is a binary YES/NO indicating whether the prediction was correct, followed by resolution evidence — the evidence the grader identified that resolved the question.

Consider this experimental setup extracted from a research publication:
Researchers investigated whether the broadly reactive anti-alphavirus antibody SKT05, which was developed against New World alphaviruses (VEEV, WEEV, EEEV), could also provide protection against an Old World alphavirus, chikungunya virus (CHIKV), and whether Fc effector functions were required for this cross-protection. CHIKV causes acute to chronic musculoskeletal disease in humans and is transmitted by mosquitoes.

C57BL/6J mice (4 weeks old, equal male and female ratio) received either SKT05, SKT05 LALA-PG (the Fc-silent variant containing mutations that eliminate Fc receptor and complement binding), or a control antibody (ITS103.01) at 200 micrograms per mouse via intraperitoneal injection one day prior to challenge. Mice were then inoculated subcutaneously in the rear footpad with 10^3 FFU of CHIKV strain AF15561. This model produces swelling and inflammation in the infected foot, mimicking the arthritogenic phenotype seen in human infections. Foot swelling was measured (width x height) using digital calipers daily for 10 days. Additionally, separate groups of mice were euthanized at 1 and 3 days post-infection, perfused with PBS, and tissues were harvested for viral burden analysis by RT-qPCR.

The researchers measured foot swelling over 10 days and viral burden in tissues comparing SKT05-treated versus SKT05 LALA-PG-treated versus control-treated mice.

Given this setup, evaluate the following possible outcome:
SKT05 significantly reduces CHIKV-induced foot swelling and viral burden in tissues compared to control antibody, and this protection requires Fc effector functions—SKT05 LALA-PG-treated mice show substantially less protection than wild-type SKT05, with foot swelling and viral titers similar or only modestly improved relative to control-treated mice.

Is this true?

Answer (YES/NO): NO